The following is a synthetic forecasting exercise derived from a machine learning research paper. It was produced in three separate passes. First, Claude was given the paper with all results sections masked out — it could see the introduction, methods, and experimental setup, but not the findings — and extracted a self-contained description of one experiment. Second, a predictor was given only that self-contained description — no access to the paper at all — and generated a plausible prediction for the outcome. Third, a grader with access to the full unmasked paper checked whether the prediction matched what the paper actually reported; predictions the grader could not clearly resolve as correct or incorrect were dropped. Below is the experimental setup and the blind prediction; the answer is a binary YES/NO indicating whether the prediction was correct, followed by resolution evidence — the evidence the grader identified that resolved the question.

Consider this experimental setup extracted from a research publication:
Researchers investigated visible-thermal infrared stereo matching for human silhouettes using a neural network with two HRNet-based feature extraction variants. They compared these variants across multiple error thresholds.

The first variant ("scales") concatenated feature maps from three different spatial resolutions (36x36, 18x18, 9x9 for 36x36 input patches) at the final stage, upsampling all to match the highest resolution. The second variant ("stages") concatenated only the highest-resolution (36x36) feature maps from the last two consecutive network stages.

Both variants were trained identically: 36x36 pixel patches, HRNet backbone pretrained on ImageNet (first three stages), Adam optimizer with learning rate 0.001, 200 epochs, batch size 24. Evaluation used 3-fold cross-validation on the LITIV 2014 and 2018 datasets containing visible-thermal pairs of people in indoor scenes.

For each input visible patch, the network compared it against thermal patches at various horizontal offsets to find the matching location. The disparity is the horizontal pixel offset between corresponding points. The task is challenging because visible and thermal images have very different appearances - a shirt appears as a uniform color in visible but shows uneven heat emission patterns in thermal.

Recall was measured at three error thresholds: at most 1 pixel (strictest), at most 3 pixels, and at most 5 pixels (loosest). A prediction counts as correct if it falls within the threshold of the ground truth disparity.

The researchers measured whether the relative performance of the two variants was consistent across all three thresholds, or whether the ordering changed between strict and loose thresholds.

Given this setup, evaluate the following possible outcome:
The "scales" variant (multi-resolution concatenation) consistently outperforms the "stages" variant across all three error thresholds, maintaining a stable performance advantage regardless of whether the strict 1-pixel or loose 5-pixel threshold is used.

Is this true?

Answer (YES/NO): NO